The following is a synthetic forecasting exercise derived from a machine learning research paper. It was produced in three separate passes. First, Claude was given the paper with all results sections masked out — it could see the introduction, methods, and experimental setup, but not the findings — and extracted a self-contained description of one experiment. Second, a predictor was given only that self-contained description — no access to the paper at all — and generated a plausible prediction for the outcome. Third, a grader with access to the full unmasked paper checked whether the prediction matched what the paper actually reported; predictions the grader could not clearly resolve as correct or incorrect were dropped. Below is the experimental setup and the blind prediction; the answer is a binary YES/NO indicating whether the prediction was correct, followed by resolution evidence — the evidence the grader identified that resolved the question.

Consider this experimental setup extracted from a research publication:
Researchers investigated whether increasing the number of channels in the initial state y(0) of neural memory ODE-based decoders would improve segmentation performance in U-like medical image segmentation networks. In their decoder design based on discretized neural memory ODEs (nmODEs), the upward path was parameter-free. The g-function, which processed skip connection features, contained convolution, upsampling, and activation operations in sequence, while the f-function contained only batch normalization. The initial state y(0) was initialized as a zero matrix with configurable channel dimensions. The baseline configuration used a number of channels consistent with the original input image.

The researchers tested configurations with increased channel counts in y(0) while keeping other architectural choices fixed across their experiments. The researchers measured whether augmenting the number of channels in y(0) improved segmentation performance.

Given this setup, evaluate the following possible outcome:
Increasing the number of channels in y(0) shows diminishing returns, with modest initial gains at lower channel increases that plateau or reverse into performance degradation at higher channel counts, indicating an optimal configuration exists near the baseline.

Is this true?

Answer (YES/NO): NO